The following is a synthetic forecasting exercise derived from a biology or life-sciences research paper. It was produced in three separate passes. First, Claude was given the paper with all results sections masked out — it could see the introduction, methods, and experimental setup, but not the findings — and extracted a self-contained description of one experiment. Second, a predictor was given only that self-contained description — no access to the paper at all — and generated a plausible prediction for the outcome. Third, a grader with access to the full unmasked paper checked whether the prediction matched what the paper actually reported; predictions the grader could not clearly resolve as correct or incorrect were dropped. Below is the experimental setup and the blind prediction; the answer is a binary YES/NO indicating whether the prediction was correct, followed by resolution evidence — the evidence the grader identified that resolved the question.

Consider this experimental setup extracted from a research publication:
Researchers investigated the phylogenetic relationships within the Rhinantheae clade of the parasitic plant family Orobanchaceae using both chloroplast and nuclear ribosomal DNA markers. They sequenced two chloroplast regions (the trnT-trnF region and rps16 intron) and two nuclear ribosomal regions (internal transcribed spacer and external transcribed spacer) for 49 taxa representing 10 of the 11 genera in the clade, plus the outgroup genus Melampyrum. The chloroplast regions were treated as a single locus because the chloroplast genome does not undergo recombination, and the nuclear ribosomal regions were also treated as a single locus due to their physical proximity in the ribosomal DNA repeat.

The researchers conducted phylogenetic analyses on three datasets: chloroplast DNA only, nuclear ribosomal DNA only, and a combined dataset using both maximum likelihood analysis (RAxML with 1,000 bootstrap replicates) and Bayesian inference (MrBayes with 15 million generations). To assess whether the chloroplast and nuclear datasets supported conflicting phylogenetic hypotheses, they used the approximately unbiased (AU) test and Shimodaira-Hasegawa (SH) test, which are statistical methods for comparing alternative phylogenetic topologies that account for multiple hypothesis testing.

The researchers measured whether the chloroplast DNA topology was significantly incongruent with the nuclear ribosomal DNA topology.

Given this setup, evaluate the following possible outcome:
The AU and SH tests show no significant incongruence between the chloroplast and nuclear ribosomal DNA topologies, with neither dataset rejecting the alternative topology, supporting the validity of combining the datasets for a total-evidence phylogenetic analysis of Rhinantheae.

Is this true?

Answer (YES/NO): NO